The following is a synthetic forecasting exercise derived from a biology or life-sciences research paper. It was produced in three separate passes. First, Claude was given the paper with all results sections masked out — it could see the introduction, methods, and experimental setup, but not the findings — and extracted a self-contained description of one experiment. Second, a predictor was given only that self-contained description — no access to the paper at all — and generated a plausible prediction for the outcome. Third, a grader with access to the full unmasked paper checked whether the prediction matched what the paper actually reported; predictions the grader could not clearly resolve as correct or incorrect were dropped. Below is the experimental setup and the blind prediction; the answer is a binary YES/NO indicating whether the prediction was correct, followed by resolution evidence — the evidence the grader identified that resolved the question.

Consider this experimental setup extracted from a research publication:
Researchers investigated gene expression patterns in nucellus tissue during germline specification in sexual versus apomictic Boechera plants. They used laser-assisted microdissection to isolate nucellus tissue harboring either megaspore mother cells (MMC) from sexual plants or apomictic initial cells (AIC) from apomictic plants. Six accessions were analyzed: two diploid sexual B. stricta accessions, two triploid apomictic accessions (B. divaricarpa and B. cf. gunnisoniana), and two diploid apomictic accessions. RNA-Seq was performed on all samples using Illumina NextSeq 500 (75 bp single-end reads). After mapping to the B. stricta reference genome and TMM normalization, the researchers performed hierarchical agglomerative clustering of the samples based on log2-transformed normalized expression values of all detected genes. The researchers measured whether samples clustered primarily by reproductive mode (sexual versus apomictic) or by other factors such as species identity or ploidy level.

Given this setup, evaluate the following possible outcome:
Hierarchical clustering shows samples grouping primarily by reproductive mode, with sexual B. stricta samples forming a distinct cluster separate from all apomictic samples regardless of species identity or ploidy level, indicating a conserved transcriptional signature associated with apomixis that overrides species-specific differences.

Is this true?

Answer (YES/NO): YES